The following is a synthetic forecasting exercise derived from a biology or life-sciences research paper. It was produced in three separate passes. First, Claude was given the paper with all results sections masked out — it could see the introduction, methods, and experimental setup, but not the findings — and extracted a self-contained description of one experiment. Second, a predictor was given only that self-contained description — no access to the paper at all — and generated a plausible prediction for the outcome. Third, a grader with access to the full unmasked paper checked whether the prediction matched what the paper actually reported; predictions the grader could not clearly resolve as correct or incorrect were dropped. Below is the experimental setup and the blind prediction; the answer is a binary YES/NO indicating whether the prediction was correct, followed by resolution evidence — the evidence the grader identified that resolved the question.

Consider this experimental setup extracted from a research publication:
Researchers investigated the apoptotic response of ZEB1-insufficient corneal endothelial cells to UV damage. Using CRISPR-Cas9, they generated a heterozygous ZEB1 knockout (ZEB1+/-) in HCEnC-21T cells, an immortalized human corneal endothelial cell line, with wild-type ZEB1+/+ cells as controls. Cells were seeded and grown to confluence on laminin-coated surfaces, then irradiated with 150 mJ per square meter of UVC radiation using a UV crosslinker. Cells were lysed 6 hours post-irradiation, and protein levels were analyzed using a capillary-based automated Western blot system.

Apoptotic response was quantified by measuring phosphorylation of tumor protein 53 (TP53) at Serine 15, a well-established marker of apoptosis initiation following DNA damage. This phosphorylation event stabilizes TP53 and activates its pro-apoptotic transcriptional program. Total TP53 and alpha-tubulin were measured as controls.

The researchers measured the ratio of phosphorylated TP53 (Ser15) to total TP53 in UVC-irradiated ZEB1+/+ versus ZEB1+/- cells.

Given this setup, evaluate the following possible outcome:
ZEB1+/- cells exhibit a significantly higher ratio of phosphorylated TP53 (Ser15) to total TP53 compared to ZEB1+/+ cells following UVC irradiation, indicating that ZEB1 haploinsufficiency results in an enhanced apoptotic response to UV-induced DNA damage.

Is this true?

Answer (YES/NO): NO